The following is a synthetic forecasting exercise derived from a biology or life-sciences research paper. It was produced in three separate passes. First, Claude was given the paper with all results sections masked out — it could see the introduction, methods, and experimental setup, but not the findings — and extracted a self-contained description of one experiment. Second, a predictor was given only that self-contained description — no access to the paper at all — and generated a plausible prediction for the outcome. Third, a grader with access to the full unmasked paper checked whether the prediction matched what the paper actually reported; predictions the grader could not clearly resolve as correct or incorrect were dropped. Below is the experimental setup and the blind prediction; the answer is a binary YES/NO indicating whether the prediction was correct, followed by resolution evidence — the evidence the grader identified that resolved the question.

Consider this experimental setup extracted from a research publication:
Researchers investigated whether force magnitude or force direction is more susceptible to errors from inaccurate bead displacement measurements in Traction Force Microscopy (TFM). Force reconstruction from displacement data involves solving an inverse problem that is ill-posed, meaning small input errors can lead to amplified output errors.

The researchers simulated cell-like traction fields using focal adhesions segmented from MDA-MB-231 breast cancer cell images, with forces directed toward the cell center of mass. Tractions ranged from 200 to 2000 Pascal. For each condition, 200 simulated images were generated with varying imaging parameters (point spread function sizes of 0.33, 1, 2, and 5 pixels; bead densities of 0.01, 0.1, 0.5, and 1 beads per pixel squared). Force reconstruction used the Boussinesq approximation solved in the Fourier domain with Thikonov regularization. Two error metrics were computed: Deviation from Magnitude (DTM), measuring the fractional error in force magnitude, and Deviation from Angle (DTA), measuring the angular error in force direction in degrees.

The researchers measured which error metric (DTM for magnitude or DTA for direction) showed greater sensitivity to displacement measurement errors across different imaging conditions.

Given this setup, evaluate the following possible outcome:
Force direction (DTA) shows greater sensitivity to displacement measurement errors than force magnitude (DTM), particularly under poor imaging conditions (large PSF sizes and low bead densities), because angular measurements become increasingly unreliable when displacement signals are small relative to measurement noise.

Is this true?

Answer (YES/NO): YES